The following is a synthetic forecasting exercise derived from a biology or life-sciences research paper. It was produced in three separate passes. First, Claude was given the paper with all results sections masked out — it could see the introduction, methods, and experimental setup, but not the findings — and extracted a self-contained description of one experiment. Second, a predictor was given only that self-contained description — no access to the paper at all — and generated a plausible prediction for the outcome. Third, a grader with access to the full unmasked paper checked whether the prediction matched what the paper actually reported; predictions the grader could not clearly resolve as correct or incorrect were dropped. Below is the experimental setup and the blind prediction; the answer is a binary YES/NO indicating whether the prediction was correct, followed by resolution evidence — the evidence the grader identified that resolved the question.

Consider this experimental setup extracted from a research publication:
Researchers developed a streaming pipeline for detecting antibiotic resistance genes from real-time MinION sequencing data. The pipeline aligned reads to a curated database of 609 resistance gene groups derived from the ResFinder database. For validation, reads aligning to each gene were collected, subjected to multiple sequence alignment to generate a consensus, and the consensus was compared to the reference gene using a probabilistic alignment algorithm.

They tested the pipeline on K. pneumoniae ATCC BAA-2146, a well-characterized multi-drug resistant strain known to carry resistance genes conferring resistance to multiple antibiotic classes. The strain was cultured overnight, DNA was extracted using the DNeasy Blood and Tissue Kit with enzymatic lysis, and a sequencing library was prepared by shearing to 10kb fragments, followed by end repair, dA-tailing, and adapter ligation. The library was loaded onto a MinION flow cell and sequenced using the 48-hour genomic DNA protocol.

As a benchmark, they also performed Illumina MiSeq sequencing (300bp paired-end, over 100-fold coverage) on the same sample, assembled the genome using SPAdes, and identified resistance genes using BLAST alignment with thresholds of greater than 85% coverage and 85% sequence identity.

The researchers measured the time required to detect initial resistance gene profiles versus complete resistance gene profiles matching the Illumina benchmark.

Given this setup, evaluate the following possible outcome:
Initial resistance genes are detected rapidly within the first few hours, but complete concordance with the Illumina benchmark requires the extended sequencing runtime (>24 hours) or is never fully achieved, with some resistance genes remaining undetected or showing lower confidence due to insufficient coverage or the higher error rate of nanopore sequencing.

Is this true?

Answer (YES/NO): NO